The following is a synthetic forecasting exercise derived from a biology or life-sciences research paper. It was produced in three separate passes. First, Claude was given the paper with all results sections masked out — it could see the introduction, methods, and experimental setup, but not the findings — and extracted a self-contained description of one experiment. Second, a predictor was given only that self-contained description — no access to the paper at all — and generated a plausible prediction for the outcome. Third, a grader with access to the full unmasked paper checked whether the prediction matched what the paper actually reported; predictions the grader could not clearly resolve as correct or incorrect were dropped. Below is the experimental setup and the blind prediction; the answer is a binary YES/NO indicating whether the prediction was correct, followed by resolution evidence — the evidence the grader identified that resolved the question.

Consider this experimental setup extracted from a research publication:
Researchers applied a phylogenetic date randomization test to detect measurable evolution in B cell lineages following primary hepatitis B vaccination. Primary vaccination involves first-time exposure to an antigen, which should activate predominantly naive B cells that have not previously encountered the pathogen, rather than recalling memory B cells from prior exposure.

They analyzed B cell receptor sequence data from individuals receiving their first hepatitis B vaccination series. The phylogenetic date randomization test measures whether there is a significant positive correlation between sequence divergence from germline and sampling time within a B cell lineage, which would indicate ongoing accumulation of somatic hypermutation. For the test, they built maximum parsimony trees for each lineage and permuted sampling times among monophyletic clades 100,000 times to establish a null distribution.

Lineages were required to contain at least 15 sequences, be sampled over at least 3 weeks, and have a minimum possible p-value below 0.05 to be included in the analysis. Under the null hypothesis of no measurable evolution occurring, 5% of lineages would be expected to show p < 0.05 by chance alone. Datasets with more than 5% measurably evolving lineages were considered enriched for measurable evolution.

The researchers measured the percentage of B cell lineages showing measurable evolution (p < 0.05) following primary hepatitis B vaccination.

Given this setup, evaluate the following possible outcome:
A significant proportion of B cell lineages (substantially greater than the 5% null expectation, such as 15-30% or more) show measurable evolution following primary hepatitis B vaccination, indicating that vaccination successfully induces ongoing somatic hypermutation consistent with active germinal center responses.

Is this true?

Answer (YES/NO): NO